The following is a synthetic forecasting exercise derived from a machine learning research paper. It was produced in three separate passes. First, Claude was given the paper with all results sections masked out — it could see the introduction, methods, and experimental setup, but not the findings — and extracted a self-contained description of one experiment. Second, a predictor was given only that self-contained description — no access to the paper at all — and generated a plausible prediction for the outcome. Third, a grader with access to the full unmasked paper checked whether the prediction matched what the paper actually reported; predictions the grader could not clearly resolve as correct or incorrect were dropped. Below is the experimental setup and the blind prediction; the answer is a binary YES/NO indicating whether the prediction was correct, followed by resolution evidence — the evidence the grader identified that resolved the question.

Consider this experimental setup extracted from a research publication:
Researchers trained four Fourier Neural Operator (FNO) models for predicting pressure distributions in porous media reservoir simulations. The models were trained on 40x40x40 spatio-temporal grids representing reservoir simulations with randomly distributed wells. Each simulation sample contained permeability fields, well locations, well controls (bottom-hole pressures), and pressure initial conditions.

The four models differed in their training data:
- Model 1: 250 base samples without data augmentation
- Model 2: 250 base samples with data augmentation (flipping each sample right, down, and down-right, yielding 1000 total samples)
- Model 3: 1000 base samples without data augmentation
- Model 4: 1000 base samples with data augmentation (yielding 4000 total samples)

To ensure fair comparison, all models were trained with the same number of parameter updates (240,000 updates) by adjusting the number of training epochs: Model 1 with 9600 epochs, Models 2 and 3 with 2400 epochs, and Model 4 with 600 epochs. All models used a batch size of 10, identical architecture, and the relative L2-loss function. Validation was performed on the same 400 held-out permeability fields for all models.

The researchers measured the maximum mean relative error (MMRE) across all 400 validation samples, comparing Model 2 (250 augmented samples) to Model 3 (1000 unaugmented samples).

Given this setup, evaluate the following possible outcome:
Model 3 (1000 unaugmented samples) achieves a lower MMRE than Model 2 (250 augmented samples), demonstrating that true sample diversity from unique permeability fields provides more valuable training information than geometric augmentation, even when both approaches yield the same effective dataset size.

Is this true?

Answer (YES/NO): NO